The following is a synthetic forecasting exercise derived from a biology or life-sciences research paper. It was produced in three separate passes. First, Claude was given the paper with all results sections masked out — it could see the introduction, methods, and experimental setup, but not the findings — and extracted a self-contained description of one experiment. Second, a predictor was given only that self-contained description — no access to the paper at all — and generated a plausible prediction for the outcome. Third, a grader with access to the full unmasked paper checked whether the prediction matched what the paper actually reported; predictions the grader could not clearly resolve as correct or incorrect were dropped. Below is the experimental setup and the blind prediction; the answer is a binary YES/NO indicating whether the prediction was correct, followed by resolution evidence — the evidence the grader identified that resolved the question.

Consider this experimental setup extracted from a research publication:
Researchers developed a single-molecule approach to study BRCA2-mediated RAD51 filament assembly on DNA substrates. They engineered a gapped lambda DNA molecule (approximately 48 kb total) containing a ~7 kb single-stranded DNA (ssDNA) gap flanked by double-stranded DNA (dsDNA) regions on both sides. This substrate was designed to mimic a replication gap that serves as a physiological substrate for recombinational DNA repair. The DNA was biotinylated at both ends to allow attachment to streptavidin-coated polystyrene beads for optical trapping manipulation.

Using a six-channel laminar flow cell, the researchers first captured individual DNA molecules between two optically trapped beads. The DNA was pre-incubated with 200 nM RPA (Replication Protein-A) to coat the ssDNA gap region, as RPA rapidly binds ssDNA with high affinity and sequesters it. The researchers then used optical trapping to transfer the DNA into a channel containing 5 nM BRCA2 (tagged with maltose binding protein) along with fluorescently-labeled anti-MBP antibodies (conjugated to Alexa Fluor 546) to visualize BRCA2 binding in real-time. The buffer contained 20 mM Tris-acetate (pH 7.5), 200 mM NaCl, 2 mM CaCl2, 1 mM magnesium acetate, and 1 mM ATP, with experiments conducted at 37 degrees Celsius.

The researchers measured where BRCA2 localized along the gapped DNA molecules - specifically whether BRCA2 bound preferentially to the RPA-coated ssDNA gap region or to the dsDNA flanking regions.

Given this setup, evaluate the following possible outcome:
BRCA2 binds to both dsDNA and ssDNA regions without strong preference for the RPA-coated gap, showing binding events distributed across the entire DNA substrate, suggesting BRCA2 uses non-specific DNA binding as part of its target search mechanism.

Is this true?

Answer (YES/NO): NO